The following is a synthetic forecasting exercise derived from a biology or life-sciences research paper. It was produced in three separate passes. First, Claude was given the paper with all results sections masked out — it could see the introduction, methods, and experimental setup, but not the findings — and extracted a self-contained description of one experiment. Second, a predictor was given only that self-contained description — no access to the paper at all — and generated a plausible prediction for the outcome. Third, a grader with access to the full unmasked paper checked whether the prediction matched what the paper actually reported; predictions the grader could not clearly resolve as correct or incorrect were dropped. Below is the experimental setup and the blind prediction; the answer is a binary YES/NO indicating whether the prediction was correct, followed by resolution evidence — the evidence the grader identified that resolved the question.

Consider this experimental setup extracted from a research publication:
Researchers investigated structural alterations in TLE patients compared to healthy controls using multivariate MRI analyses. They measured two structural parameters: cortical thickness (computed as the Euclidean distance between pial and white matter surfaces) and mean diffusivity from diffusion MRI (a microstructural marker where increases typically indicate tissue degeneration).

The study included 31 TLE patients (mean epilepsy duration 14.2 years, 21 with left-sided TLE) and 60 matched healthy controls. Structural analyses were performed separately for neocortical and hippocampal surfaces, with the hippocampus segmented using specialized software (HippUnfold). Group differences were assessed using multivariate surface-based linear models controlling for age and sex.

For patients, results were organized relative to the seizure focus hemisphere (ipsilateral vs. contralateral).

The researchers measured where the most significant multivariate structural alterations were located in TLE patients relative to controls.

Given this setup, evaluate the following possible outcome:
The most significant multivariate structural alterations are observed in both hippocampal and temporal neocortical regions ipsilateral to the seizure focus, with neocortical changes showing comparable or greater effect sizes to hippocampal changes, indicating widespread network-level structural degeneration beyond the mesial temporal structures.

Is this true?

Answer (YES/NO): NO